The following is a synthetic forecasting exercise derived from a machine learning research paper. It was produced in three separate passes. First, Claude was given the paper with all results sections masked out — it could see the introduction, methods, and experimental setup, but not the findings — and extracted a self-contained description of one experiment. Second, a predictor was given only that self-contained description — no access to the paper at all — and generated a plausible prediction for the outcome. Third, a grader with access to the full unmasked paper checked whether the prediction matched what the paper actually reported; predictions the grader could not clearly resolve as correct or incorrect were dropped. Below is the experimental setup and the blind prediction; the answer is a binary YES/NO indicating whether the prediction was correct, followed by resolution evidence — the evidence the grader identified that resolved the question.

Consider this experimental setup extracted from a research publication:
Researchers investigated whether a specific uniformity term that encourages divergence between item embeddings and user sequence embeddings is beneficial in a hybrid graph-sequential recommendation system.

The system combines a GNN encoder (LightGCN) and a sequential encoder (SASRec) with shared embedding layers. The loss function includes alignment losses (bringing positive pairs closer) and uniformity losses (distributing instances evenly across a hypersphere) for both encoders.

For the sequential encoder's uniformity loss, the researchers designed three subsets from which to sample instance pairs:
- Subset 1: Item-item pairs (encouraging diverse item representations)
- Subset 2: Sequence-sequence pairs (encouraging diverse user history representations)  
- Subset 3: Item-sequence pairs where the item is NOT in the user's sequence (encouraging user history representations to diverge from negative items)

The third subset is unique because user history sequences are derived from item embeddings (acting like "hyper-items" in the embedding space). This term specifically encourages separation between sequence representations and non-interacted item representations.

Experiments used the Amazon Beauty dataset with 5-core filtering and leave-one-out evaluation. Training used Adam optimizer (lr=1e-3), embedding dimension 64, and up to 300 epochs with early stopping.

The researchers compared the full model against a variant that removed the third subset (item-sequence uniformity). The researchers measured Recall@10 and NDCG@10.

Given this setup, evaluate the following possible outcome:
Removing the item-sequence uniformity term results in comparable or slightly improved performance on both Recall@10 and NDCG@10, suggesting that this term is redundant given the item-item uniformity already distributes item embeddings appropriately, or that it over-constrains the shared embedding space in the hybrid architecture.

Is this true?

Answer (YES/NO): NO